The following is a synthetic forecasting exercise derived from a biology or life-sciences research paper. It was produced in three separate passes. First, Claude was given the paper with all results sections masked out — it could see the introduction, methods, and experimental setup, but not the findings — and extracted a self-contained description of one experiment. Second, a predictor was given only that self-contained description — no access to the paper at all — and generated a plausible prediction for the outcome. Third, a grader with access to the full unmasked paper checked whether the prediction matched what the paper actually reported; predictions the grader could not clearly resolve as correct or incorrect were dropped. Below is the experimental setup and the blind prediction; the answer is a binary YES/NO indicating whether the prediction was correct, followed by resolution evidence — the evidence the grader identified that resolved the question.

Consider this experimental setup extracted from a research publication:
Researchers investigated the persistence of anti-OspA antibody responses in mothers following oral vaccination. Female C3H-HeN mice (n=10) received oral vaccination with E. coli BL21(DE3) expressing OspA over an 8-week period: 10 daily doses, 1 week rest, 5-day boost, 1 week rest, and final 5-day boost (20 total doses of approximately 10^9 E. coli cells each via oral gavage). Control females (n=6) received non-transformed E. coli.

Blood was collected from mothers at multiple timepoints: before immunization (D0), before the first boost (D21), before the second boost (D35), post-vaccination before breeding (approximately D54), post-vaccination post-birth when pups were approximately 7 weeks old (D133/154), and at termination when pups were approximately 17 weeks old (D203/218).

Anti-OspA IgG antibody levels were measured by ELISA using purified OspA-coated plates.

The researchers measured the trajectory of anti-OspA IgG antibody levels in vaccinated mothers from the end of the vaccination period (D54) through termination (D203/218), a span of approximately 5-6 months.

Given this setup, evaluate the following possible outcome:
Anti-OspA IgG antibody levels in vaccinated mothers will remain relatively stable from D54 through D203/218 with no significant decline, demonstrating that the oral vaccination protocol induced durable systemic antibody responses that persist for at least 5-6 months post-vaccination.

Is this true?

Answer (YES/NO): NO